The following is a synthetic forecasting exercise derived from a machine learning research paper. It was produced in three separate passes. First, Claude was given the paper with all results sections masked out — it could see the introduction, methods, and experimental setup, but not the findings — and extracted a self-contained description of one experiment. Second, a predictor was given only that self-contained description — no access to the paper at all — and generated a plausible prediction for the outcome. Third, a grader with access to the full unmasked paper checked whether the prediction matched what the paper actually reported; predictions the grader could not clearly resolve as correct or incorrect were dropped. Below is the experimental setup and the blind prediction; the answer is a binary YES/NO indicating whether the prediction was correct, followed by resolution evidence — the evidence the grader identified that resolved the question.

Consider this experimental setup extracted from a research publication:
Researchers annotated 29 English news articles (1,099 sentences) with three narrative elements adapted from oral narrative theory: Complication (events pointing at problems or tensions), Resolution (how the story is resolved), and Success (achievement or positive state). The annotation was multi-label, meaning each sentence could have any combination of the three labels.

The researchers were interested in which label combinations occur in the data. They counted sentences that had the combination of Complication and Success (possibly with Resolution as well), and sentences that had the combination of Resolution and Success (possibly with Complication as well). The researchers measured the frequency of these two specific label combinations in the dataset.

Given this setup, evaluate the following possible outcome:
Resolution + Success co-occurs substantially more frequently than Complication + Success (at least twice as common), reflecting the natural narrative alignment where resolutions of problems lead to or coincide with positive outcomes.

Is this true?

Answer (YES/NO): NO